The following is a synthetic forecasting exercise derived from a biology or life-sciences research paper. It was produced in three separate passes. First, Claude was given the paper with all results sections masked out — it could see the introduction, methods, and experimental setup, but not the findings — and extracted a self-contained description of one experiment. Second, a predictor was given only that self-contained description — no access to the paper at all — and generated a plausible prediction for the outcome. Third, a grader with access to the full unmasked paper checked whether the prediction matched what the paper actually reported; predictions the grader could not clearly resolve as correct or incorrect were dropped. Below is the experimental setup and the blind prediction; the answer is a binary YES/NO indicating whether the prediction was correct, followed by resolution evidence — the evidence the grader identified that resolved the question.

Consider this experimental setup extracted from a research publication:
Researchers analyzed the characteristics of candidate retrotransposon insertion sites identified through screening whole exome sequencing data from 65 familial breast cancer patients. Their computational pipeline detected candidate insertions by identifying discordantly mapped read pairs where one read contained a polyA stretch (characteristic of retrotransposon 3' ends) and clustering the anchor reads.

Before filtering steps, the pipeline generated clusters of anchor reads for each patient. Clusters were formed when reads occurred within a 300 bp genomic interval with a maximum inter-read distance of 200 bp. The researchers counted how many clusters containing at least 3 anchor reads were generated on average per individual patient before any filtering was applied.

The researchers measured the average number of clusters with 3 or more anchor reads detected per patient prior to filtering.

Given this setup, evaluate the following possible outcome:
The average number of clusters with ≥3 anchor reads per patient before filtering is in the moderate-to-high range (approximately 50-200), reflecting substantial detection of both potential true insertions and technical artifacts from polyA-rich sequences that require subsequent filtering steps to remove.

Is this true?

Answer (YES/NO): NO